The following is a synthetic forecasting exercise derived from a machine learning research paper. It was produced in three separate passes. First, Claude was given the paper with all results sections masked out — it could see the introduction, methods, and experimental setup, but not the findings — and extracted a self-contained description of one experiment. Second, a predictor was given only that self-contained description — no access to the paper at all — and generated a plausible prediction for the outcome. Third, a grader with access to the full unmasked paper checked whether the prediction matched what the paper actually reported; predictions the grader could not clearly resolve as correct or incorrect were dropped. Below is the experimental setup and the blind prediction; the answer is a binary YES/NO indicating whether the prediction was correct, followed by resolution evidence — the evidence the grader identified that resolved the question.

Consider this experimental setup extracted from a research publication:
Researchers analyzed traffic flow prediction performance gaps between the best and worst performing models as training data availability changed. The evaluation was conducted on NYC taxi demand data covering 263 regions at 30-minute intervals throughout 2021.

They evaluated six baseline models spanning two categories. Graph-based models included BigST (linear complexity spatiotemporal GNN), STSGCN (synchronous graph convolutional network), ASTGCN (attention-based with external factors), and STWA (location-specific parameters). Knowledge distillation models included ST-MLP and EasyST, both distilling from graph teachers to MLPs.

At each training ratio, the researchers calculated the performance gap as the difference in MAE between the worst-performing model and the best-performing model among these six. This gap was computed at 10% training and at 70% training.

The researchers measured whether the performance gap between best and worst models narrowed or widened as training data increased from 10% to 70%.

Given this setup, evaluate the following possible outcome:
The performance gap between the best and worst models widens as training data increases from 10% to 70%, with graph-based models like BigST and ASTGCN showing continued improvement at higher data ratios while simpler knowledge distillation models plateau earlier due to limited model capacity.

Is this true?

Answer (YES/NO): NO